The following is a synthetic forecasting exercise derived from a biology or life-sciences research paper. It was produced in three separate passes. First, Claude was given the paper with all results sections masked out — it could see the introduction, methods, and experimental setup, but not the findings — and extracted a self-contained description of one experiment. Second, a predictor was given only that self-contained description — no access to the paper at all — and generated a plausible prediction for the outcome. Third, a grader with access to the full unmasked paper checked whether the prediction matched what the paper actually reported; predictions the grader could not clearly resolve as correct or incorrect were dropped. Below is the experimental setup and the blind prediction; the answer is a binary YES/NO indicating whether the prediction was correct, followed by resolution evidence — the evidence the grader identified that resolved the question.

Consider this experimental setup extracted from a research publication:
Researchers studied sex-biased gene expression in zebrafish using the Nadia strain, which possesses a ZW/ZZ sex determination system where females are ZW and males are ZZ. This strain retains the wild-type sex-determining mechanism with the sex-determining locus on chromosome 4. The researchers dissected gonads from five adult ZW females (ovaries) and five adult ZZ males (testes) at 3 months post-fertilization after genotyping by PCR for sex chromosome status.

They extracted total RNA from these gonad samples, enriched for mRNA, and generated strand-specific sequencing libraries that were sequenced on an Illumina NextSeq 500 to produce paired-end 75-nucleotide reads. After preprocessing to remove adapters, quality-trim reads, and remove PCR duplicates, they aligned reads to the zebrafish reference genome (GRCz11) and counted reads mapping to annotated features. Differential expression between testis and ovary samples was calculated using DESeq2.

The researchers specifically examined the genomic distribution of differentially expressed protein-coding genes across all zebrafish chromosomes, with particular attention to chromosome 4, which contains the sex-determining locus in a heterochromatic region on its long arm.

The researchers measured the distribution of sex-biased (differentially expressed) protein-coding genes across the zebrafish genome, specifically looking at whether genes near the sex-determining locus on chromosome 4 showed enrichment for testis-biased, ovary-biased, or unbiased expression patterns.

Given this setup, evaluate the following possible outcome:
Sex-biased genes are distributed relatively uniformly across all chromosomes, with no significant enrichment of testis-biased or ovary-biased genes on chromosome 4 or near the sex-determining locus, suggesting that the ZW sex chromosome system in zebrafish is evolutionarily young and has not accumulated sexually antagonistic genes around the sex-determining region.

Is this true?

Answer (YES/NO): NO